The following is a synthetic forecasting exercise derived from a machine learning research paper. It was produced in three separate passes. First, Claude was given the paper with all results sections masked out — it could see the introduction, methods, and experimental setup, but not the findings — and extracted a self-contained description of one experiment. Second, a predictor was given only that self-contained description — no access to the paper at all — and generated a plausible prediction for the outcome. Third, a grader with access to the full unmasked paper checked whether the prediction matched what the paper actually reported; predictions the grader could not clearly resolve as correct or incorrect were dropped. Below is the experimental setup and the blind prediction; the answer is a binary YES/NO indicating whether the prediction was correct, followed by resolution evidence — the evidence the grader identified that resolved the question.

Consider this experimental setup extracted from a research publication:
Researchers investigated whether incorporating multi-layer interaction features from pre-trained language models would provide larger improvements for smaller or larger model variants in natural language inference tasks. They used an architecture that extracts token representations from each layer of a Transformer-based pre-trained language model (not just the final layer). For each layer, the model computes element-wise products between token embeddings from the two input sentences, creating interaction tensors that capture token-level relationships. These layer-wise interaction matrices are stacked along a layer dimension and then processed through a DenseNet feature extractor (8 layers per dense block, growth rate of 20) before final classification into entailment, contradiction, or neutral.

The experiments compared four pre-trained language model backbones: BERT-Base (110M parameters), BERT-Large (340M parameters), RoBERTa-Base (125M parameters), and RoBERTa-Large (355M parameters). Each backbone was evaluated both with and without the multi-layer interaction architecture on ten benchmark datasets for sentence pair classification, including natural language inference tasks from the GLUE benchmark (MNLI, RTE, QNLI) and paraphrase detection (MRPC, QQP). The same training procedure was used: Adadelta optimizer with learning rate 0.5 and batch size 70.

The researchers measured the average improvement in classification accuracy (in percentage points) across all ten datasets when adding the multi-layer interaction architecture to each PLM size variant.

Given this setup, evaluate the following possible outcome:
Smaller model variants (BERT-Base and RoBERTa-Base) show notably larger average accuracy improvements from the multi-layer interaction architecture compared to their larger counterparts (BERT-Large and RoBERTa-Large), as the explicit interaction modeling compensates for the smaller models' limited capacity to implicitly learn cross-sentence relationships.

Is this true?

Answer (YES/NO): NO